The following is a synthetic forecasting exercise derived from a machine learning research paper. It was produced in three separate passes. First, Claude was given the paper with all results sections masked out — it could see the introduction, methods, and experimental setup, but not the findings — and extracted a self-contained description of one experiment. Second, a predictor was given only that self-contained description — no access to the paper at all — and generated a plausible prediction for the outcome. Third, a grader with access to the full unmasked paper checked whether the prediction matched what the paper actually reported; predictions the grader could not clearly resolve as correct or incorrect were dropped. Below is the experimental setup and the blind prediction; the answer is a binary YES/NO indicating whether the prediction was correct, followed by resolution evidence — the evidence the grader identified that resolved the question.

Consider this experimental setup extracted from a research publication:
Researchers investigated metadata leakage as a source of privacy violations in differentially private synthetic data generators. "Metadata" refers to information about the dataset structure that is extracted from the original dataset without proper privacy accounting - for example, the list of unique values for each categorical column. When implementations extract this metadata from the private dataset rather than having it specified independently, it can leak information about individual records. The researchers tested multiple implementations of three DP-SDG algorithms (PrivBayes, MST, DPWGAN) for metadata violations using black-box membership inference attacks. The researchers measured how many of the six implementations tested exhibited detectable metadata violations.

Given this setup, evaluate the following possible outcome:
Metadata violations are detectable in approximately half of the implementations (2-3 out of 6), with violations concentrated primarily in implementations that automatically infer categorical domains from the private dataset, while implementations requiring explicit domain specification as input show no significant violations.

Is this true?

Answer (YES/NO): NO